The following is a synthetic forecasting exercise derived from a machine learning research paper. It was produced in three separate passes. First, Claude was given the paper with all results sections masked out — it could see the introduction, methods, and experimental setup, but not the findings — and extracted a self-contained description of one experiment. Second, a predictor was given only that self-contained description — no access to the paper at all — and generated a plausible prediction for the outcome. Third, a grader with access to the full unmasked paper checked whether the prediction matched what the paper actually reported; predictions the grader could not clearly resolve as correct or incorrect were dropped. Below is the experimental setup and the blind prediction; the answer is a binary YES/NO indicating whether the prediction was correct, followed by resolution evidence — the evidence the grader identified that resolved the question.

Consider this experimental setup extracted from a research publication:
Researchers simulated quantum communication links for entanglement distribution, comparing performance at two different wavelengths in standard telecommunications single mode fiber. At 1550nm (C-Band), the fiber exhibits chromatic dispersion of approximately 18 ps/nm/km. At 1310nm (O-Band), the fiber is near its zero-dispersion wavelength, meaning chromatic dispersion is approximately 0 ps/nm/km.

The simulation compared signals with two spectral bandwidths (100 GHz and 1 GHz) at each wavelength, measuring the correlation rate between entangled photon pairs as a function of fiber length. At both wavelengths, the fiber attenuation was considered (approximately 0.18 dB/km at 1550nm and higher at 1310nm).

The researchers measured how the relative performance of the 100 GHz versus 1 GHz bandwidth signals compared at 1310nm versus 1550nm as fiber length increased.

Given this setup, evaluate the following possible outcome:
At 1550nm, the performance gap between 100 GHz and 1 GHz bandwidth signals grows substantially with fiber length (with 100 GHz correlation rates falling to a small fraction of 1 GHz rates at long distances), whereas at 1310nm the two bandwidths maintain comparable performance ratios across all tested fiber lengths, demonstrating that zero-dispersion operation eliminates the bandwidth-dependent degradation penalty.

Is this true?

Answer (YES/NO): YES